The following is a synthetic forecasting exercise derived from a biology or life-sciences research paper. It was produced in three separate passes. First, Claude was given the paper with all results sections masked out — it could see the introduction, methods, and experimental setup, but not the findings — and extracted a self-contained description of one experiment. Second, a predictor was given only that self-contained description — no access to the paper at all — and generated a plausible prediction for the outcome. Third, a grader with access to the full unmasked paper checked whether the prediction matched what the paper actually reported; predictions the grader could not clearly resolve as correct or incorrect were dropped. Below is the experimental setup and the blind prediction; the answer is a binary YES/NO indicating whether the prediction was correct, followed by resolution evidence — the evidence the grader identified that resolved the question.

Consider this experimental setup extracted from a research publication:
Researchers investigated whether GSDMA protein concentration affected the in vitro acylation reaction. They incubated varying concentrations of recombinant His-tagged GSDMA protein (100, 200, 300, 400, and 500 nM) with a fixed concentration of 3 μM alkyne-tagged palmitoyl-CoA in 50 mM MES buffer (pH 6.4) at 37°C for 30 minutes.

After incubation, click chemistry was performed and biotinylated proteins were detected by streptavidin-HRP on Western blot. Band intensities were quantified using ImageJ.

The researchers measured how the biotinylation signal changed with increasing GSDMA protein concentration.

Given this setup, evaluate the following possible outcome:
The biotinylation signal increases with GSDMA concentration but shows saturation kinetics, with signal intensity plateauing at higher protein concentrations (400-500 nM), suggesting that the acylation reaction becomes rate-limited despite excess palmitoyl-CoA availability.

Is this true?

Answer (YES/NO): YES